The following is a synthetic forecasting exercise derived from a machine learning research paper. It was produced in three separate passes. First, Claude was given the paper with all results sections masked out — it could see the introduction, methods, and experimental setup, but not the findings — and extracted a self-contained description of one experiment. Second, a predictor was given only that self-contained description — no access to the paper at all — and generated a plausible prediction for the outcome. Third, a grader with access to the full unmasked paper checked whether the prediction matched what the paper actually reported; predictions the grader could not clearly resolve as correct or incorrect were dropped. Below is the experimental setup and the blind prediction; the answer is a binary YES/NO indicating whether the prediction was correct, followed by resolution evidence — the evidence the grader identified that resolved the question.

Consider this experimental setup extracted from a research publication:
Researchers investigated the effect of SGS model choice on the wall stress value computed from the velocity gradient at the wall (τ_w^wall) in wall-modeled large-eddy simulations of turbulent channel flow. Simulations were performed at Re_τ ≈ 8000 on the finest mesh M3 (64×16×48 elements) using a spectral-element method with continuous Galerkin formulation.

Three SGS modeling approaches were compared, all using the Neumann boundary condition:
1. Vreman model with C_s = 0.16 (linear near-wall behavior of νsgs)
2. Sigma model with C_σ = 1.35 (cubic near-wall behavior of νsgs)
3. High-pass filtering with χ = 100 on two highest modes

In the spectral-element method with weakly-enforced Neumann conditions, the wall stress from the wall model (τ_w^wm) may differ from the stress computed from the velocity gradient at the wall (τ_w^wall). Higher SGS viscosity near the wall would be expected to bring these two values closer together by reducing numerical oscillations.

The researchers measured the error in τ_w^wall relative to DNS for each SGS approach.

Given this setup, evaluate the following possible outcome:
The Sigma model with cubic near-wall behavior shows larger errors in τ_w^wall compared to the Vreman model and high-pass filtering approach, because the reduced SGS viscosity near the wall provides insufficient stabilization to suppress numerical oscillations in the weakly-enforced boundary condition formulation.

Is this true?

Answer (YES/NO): NO